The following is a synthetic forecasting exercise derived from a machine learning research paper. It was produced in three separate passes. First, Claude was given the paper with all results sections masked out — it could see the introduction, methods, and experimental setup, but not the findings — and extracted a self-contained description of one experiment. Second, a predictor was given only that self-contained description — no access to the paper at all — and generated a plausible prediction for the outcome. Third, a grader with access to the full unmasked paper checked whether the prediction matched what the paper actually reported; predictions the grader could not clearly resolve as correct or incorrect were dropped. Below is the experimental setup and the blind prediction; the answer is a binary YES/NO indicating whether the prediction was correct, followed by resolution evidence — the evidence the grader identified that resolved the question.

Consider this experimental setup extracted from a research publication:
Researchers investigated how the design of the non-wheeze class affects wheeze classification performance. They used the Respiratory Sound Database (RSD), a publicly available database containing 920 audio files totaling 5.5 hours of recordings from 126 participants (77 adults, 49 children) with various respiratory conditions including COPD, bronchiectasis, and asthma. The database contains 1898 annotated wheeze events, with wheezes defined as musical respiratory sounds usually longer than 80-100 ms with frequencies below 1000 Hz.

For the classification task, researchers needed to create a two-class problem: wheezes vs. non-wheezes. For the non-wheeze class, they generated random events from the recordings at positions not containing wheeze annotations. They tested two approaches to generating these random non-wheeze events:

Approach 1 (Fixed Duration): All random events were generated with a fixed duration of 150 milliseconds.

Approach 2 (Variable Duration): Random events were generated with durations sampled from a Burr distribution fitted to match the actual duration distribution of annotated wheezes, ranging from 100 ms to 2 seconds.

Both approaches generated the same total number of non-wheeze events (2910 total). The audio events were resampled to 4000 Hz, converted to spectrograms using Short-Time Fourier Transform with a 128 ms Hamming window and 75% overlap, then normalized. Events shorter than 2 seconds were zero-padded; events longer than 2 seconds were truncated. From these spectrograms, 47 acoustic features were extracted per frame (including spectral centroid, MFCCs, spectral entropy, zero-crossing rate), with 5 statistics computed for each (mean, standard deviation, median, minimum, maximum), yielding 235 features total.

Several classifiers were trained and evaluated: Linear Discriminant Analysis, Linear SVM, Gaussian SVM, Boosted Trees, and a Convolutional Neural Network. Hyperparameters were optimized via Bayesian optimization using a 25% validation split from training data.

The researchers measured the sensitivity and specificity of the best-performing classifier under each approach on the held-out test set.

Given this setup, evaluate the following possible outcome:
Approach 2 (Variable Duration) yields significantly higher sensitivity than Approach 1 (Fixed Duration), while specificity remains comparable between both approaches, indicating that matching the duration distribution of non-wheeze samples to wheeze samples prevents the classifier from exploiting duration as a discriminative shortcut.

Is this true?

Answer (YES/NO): NO